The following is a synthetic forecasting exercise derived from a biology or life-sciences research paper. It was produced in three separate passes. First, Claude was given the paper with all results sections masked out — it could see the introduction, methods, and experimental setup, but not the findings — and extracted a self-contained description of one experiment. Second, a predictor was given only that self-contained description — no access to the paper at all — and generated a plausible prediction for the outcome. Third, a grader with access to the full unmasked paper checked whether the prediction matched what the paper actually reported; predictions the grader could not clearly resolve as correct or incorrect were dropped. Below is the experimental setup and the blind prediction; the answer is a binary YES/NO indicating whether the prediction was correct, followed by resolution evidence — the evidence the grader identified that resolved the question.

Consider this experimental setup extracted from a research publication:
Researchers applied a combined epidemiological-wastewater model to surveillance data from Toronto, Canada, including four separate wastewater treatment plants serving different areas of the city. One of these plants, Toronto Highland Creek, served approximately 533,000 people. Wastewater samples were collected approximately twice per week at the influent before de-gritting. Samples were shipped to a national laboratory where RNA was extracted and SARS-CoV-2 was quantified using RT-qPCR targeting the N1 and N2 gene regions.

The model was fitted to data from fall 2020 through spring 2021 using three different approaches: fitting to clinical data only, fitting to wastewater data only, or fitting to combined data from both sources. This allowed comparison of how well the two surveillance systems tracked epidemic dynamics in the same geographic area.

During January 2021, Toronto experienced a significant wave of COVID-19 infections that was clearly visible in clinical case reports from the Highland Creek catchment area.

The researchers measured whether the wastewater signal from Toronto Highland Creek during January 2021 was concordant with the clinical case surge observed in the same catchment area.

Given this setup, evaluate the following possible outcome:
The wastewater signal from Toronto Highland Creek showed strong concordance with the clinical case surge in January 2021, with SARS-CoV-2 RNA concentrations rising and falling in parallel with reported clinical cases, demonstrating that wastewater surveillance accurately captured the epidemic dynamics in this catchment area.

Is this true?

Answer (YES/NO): NO